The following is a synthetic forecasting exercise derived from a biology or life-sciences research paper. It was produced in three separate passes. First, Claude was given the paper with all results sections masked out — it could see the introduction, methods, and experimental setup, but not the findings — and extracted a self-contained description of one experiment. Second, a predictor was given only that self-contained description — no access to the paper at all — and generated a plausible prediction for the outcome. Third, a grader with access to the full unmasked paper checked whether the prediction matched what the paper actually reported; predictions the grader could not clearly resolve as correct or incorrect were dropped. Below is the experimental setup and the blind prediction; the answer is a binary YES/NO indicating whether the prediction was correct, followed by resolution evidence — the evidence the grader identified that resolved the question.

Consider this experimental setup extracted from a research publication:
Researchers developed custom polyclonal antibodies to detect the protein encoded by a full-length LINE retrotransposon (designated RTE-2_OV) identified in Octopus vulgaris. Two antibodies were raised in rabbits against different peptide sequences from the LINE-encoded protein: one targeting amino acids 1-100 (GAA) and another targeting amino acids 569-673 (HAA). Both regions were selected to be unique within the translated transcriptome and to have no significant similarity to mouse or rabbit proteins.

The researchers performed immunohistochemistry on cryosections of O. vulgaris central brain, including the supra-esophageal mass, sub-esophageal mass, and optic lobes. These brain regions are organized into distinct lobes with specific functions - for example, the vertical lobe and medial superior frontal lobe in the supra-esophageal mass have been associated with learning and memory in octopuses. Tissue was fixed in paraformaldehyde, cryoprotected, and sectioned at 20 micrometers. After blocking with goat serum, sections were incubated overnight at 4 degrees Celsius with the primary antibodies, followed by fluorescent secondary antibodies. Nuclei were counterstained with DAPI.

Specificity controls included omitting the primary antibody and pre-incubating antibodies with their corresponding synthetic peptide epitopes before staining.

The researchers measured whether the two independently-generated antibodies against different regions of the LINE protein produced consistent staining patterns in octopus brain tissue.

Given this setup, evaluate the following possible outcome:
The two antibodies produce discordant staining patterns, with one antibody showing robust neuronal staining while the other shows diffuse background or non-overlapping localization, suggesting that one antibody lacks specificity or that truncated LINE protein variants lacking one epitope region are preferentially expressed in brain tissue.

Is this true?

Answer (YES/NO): NO